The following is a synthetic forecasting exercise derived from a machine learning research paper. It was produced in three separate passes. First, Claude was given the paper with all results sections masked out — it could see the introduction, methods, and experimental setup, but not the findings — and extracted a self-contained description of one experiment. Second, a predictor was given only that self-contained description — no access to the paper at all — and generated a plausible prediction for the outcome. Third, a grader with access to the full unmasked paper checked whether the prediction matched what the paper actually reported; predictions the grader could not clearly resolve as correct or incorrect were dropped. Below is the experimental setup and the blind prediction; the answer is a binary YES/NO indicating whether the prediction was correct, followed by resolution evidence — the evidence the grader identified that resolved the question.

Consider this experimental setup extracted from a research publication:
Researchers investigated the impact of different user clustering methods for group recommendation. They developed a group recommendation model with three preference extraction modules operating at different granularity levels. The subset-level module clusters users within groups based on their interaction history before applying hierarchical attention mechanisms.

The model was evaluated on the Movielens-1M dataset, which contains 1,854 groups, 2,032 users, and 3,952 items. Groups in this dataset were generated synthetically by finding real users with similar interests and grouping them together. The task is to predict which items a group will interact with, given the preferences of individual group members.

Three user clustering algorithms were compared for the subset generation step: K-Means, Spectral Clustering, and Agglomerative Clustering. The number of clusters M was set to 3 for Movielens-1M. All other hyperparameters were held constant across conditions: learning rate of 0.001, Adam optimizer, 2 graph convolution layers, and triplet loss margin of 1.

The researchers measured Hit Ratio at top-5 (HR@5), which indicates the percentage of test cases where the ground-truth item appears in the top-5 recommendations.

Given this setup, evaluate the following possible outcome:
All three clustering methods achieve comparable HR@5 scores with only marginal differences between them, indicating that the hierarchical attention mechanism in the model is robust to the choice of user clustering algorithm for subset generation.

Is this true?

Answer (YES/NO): NO